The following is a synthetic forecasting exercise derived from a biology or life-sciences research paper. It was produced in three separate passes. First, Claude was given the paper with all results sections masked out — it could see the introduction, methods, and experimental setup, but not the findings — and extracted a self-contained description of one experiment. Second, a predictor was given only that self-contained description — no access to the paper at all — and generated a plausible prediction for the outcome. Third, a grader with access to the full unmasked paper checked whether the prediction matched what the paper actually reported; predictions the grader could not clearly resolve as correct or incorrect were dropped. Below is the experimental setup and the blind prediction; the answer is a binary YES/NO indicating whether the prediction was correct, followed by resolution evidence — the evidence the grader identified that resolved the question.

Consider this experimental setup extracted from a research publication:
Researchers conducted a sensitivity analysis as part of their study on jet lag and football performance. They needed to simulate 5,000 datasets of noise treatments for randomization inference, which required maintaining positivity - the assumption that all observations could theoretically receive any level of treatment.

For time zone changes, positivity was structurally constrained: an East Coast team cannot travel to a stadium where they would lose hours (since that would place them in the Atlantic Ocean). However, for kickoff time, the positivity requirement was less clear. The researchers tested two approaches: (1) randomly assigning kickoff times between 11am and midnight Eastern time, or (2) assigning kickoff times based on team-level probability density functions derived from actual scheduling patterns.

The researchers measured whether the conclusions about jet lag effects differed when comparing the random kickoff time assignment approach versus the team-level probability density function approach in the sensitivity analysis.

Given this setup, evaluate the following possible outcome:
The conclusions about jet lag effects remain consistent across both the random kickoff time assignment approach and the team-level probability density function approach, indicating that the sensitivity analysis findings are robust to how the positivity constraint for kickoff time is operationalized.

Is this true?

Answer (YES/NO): YES